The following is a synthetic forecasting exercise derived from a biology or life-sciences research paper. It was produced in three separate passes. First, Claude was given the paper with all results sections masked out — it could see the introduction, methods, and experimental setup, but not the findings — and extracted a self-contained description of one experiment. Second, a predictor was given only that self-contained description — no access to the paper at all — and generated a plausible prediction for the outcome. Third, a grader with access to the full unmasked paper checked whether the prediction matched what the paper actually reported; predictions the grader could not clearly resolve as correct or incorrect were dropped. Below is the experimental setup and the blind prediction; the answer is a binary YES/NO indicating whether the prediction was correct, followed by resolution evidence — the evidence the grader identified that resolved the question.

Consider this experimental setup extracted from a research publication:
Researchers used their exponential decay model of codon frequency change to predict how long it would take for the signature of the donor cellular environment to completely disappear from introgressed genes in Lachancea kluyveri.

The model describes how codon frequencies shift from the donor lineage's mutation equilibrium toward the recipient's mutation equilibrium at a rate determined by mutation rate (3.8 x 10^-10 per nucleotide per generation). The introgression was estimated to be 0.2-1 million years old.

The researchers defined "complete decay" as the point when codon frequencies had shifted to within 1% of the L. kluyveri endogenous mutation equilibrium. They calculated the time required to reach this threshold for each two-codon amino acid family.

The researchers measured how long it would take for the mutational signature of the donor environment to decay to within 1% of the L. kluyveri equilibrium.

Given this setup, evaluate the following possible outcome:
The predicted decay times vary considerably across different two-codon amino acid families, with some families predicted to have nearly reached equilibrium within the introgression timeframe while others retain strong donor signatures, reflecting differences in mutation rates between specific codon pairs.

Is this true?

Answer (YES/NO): NO